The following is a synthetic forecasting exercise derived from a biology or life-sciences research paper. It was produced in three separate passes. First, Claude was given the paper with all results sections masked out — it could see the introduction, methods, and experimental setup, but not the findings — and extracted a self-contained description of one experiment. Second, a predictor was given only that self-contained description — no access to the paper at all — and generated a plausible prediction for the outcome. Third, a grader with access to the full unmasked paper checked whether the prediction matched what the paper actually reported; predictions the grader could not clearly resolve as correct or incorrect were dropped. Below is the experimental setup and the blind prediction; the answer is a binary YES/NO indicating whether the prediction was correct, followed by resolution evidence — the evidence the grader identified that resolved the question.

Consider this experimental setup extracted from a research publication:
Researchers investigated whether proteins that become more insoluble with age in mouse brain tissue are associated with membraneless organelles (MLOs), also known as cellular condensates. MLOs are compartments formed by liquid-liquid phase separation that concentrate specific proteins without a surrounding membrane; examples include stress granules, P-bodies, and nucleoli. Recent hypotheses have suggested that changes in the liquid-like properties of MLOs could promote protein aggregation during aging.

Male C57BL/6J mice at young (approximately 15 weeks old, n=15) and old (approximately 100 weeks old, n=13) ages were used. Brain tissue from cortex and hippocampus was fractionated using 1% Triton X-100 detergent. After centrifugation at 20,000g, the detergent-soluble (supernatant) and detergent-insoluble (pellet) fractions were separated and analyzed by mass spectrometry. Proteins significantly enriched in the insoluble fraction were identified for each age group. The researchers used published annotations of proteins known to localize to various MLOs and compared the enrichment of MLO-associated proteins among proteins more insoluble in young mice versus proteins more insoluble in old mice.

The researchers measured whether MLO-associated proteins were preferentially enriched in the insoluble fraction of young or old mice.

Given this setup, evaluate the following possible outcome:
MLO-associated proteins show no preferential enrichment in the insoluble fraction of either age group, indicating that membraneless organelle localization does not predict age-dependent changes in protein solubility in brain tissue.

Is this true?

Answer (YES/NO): NO